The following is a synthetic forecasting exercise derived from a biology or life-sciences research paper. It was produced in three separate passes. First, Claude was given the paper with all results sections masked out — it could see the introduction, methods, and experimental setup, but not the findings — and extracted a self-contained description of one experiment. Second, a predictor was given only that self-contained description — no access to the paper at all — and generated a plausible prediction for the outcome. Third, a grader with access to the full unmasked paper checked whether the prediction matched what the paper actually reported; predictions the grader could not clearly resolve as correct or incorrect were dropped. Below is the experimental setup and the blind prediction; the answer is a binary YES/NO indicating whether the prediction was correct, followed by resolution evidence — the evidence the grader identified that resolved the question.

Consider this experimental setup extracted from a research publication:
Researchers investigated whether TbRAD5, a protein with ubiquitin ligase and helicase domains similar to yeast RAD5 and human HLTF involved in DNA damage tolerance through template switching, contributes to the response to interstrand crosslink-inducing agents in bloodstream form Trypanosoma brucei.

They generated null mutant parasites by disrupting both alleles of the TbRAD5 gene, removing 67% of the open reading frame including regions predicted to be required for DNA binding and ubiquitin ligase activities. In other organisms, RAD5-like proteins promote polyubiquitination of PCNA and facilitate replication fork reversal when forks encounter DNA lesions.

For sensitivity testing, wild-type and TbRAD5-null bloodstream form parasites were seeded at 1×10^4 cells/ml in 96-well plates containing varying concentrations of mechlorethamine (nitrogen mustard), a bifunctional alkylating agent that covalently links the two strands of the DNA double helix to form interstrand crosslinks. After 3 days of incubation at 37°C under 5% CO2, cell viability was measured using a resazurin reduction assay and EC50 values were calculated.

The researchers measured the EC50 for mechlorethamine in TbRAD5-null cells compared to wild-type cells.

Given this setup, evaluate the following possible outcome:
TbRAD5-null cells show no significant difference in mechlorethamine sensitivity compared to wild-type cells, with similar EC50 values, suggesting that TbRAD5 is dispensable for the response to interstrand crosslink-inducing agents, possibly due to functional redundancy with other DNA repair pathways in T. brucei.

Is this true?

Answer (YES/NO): YES